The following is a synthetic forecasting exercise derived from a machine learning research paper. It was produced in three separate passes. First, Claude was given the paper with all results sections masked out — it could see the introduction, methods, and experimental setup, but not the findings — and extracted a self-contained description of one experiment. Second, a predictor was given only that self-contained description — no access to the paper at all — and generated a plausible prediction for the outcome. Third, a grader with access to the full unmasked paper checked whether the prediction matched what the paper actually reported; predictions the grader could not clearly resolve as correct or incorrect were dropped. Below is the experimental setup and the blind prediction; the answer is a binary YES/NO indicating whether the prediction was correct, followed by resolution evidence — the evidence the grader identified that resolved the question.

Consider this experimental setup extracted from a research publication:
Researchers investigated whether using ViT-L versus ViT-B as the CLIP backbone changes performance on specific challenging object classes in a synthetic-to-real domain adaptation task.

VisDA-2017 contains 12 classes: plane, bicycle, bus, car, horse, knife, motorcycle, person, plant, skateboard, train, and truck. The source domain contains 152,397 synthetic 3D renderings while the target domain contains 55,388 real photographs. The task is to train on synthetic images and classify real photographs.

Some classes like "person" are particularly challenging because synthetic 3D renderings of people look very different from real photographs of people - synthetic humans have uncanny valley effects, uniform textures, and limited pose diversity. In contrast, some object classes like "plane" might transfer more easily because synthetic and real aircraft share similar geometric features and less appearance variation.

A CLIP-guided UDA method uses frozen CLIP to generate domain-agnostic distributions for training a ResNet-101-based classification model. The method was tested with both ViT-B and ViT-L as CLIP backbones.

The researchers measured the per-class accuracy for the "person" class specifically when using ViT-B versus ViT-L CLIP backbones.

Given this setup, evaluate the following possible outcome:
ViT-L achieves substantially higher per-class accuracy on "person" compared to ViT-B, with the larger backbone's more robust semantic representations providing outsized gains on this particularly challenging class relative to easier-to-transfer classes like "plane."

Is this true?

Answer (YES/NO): YES